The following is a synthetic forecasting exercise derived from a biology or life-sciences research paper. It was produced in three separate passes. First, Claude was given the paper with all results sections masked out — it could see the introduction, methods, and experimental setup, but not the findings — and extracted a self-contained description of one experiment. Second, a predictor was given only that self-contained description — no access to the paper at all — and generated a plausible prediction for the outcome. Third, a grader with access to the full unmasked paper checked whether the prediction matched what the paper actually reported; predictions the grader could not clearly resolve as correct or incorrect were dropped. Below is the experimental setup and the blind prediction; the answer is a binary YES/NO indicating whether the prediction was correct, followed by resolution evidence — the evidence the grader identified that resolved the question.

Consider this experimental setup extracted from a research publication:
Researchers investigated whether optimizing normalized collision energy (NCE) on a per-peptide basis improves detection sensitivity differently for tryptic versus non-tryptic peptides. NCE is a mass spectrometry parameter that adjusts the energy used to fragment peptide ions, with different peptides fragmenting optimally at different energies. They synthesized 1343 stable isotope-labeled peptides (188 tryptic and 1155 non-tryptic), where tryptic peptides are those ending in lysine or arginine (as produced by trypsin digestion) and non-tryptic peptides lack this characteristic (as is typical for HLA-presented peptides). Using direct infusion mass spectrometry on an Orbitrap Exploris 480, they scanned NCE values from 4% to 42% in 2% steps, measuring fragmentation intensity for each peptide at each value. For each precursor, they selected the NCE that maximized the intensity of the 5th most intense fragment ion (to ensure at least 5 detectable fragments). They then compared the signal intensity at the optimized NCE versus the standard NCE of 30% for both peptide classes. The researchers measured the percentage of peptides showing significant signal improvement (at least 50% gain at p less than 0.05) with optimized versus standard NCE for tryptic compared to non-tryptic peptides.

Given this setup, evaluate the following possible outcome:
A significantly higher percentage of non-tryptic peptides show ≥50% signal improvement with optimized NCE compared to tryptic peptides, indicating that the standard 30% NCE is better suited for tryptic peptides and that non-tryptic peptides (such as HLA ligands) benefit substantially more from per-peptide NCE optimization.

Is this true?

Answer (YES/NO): YES